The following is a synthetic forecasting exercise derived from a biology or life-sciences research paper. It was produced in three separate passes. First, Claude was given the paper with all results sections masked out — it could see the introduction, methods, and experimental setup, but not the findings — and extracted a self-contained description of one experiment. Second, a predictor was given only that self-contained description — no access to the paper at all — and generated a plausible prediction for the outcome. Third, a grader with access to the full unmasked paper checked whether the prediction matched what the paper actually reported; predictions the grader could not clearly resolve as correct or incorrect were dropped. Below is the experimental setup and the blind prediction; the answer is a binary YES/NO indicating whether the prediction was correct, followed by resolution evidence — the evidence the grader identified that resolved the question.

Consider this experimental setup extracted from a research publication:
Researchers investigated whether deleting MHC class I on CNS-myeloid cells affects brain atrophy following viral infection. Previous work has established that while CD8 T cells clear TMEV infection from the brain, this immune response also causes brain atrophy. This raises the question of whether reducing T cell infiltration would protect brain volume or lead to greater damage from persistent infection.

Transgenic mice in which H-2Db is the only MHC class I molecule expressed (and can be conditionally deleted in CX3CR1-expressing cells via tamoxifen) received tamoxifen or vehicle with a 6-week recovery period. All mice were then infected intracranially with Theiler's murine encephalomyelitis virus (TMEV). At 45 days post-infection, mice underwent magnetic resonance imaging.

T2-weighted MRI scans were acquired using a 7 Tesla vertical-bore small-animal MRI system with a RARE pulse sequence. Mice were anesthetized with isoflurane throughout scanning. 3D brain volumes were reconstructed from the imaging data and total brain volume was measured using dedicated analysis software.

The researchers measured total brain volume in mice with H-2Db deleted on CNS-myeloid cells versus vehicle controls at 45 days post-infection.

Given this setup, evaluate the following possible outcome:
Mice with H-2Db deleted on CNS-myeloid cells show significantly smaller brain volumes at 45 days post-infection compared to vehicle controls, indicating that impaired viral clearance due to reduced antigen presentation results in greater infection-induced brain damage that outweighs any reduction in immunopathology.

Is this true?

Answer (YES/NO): NO